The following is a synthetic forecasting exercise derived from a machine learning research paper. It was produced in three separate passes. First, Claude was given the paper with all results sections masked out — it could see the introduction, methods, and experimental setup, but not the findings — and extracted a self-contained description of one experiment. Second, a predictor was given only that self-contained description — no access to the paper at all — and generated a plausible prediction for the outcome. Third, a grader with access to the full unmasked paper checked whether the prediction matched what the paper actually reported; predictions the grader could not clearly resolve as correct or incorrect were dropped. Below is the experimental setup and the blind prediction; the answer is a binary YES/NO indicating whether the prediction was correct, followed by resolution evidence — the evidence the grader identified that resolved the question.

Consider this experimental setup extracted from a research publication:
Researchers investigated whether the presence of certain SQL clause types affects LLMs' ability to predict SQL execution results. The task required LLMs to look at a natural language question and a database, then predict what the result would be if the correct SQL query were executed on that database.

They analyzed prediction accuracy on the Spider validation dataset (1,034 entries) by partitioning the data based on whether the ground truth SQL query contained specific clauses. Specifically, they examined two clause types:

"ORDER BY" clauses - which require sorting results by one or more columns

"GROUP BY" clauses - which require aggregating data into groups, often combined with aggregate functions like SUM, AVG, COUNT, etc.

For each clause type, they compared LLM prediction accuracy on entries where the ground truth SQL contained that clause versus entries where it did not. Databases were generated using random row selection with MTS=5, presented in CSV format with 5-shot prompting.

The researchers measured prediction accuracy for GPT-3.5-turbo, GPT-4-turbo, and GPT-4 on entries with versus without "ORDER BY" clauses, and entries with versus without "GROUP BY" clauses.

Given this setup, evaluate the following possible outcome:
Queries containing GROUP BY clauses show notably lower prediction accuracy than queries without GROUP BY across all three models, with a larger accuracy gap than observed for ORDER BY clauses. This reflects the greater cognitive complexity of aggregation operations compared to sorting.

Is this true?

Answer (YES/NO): YES